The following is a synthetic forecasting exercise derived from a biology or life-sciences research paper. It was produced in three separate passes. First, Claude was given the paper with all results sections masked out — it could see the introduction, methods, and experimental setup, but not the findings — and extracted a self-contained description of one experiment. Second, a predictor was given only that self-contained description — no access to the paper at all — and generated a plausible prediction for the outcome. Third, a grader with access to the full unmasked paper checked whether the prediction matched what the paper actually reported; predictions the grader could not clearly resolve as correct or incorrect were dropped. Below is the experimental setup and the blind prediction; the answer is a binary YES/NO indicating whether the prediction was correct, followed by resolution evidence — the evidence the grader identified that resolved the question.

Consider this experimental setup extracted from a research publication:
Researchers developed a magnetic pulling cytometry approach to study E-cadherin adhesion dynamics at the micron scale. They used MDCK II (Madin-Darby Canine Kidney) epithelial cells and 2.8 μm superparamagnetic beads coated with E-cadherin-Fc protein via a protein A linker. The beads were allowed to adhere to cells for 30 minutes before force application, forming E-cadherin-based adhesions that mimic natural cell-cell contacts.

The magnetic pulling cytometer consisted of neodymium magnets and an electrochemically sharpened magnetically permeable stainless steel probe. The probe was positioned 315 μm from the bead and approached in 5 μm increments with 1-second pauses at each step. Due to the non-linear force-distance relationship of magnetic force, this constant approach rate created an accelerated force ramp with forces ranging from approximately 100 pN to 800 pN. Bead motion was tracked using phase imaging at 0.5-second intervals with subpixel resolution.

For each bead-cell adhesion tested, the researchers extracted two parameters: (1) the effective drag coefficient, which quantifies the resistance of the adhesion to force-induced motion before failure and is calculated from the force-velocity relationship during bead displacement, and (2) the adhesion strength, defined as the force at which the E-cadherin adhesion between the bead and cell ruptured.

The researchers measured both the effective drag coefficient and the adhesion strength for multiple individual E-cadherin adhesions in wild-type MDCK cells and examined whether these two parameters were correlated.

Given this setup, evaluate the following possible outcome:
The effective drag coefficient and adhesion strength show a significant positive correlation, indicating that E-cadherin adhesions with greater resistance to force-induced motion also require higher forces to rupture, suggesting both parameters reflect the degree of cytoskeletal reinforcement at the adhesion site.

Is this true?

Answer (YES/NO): YES